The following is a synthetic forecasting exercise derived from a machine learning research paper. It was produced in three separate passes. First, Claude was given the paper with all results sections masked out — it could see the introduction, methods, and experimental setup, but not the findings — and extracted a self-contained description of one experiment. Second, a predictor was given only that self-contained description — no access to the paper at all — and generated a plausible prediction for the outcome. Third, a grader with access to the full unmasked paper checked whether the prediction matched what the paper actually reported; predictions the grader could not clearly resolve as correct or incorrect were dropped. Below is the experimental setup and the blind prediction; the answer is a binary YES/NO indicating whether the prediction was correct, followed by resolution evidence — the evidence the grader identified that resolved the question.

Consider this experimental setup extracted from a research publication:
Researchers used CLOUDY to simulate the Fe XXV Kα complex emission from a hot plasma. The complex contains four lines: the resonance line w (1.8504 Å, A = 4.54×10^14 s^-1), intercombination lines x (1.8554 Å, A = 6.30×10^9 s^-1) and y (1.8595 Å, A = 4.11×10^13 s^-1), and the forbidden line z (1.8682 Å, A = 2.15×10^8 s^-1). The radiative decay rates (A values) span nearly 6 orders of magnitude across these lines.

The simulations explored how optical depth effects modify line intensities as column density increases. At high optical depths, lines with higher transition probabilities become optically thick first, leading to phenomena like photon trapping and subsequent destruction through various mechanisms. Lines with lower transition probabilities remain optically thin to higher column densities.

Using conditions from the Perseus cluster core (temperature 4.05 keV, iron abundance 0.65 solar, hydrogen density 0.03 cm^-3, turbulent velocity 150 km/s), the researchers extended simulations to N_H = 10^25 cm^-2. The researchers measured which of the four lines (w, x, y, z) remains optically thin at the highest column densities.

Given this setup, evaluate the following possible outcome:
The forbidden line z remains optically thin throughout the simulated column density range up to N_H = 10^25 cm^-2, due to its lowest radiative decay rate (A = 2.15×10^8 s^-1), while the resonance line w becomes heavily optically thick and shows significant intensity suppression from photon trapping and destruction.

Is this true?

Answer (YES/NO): NO